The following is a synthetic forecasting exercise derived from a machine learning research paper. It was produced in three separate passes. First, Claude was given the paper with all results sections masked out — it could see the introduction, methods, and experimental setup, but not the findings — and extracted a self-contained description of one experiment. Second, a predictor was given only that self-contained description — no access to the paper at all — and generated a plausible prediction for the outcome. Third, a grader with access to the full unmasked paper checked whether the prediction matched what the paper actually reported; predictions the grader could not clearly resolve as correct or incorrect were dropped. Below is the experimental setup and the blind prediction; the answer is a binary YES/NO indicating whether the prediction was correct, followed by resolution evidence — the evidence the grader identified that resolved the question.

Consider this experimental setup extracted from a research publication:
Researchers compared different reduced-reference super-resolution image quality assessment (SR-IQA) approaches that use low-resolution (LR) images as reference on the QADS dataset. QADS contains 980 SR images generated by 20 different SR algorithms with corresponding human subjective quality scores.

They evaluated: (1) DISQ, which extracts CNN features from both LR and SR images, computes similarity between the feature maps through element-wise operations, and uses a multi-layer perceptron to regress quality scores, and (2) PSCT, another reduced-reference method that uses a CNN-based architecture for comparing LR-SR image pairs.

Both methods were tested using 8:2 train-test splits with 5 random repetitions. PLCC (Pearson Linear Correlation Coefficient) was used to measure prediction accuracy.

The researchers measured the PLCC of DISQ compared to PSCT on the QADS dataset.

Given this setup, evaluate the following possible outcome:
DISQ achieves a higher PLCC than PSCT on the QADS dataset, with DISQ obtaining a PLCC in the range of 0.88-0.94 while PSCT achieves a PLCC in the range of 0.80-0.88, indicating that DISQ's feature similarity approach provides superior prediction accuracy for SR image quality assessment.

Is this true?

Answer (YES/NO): NO